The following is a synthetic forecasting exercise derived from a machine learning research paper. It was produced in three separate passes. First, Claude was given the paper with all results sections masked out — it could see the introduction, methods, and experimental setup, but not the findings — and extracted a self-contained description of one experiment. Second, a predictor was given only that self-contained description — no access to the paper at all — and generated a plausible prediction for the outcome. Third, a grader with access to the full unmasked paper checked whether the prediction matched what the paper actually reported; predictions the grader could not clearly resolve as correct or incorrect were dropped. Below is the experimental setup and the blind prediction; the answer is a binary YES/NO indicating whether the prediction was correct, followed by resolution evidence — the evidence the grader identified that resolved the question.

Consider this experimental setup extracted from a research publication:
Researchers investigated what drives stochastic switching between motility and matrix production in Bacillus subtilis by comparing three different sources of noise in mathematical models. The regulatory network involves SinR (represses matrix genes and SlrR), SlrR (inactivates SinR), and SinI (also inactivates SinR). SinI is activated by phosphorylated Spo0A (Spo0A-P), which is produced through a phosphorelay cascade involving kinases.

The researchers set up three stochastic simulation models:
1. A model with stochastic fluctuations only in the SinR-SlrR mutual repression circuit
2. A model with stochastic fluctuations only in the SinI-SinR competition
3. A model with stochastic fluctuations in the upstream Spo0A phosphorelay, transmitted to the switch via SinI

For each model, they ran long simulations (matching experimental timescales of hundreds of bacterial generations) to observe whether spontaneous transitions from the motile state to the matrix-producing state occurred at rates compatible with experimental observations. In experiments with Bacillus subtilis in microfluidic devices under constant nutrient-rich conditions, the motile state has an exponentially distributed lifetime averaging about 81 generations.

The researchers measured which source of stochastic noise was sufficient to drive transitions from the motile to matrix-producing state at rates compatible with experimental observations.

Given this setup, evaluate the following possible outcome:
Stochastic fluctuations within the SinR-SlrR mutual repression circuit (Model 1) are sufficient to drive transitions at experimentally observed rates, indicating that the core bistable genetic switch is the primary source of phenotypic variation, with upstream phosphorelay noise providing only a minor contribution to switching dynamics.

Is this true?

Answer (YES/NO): NO